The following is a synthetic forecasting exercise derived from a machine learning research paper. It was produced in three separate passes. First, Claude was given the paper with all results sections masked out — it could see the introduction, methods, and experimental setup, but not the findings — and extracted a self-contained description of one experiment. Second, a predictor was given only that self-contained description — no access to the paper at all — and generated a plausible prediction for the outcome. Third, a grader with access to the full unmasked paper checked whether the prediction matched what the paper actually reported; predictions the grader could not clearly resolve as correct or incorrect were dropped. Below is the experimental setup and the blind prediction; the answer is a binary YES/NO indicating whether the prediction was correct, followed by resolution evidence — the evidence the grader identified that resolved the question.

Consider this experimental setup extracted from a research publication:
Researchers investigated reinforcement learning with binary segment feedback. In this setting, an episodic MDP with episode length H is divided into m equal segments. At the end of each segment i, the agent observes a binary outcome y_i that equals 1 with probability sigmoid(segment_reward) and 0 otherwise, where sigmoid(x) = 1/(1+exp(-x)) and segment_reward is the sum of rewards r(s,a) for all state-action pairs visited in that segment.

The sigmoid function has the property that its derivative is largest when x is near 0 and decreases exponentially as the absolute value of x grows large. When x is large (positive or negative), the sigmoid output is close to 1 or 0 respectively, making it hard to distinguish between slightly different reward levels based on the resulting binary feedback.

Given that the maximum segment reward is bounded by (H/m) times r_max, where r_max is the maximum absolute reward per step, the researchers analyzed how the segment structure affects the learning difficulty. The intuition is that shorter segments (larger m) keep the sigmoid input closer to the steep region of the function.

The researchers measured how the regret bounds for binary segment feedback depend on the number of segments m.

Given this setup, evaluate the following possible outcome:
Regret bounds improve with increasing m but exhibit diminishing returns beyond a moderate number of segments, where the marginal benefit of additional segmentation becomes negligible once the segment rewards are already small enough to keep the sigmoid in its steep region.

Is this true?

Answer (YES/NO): NO